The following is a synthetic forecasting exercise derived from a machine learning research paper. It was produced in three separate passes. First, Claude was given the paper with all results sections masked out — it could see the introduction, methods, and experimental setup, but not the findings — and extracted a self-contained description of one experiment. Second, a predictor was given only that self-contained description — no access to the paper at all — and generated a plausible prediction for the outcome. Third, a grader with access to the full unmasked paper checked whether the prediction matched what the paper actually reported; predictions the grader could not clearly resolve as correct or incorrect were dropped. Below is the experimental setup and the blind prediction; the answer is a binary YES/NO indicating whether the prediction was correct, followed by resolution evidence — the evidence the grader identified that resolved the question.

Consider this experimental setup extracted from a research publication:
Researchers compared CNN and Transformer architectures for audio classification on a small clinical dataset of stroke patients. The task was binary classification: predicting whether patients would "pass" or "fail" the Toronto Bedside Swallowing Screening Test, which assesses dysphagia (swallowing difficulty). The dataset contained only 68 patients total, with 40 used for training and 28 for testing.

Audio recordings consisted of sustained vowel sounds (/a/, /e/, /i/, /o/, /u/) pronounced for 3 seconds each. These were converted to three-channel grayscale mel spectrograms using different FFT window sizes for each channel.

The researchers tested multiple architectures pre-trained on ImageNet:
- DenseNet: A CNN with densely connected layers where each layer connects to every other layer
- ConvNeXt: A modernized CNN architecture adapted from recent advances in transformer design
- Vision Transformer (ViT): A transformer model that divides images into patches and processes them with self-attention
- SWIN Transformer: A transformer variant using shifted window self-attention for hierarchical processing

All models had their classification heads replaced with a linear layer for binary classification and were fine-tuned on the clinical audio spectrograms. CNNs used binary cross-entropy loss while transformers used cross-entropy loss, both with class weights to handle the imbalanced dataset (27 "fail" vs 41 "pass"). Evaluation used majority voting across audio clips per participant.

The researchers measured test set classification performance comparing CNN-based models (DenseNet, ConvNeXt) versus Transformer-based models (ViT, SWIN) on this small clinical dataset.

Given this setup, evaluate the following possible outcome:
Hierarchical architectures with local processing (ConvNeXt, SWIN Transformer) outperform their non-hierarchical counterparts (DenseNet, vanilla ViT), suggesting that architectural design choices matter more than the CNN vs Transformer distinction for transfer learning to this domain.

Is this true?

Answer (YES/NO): NO